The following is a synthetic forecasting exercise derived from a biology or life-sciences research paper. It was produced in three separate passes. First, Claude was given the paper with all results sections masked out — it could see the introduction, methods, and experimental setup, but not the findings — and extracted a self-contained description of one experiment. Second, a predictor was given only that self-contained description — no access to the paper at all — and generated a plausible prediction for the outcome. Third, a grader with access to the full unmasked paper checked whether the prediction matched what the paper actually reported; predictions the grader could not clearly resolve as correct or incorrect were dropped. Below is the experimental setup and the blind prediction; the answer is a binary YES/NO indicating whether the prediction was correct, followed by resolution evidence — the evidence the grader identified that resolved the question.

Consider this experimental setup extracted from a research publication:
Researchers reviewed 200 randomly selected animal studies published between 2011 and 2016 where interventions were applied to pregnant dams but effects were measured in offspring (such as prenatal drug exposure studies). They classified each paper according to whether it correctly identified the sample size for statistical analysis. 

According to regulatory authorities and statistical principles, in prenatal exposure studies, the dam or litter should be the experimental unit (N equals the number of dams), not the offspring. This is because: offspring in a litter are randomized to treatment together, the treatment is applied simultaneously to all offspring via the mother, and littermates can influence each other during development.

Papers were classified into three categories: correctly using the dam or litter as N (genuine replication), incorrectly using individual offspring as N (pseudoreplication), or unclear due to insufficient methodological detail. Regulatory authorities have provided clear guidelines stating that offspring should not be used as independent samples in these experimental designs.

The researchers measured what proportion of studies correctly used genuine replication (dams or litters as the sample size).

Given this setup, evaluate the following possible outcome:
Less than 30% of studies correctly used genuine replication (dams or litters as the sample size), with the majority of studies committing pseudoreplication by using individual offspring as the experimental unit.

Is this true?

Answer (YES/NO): NO